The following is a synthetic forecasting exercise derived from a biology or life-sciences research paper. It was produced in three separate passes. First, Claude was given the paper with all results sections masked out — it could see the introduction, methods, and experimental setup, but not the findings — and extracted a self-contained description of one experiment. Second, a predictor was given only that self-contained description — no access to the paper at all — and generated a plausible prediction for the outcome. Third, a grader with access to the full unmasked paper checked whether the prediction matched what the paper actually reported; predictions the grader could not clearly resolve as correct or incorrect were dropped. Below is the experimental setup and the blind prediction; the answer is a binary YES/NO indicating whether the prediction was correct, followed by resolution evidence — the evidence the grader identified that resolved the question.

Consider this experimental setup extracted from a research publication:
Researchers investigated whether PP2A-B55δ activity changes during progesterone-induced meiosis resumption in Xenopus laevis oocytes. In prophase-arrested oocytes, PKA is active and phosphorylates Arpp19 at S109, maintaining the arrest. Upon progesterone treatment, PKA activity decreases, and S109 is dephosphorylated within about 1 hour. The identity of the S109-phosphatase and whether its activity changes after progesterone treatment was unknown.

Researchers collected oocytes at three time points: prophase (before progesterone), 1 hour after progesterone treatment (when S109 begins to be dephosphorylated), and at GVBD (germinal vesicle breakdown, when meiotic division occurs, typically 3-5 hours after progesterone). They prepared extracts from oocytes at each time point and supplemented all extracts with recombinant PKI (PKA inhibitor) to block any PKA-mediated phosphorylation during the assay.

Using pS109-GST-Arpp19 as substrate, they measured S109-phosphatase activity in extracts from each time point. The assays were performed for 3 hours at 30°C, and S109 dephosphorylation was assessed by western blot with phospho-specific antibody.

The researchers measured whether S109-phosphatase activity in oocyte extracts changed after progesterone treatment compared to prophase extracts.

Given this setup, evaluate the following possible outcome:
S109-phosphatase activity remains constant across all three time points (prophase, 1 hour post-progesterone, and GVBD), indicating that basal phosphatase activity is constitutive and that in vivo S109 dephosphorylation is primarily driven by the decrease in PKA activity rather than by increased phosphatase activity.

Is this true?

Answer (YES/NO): YES